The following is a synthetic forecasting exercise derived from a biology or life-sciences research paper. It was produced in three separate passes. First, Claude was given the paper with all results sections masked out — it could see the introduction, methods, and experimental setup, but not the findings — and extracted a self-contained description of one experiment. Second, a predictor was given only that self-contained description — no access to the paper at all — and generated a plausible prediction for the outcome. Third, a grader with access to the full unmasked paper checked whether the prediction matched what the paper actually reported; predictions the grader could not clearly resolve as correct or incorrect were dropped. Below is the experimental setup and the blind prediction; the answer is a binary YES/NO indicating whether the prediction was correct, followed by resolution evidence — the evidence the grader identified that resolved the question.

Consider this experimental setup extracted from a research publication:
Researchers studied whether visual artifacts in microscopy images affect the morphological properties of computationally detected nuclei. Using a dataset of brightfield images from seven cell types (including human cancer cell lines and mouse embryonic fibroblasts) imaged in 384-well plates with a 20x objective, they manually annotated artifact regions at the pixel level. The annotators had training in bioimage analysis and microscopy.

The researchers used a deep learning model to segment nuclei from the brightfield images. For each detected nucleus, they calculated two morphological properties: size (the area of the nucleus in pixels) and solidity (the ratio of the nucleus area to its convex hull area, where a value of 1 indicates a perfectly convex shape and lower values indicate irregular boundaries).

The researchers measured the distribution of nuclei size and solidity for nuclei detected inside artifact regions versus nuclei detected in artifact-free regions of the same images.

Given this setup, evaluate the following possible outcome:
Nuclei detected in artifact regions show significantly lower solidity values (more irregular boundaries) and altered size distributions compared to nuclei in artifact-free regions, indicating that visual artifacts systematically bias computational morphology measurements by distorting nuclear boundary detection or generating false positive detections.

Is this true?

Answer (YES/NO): YES